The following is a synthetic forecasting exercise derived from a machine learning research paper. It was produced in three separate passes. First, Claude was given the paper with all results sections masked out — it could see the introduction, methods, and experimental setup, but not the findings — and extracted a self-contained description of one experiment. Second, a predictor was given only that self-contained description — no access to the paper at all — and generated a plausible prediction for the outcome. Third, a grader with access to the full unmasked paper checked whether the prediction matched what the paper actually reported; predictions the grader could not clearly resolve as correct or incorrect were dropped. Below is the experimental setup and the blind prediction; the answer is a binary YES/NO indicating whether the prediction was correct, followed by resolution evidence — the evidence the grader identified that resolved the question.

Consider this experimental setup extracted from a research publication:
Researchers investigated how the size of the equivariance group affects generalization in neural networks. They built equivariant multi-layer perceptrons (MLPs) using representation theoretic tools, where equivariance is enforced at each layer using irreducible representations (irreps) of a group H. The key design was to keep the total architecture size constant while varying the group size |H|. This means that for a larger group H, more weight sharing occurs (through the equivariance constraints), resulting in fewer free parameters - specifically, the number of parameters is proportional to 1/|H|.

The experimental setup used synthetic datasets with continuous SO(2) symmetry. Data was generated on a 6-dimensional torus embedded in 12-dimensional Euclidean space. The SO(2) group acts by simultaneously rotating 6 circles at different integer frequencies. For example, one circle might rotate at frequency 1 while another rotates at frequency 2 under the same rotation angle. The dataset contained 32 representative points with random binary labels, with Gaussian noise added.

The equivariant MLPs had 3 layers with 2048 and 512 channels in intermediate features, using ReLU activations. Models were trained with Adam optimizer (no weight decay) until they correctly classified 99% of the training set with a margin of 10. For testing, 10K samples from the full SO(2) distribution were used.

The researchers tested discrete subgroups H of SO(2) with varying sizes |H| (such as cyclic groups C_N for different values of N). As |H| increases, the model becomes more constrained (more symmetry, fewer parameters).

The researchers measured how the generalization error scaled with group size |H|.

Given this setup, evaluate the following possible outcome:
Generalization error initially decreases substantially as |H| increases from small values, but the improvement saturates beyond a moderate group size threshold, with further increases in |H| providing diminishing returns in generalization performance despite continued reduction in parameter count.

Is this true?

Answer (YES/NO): NO